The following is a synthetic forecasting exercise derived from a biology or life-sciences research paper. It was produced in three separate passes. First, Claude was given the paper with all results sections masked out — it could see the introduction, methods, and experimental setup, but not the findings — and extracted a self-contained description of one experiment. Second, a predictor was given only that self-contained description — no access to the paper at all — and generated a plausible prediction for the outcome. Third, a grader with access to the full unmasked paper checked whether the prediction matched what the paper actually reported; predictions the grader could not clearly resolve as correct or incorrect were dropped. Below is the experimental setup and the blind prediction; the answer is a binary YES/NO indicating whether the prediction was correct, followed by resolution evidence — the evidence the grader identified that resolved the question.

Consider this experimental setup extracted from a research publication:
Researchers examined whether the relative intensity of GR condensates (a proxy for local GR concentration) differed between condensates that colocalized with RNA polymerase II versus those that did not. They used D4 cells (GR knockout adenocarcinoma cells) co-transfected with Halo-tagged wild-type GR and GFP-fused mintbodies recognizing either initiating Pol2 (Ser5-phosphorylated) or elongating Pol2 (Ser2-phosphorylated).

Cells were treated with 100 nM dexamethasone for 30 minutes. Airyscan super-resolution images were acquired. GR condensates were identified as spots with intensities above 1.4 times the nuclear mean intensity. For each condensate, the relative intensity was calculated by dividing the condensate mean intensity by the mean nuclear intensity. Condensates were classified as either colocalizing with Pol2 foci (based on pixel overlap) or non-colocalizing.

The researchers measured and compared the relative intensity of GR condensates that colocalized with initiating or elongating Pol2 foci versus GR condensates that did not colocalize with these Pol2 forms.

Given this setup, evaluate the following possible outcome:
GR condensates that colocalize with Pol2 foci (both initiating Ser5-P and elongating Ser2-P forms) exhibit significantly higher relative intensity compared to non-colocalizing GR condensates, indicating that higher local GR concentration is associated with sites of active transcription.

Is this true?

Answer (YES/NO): NO